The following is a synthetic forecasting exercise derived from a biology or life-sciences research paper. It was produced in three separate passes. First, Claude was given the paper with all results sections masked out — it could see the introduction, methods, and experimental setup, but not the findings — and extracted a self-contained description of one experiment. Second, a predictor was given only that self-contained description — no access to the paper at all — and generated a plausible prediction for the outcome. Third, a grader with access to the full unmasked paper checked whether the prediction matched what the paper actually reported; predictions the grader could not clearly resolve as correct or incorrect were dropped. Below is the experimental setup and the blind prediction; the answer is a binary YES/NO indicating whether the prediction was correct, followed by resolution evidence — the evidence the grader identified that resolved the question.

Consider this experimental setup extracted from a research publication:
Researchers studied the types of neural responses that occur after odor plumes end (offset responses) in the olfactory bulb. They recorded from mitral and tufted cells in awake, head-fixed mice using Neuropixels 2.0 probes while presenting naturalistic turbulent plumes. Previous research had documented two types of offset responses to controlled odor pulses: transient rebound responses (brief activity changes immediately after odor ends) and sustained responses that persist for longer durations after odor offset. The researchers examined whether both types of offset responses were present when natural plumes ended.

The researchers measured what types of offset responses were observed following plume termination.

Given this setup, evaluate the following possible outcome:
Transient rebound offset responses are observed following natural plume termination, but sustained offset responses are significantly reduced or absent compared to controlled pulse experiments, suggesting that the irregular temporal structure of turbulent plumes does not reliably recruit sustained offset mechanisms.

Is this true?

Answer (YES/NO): NO